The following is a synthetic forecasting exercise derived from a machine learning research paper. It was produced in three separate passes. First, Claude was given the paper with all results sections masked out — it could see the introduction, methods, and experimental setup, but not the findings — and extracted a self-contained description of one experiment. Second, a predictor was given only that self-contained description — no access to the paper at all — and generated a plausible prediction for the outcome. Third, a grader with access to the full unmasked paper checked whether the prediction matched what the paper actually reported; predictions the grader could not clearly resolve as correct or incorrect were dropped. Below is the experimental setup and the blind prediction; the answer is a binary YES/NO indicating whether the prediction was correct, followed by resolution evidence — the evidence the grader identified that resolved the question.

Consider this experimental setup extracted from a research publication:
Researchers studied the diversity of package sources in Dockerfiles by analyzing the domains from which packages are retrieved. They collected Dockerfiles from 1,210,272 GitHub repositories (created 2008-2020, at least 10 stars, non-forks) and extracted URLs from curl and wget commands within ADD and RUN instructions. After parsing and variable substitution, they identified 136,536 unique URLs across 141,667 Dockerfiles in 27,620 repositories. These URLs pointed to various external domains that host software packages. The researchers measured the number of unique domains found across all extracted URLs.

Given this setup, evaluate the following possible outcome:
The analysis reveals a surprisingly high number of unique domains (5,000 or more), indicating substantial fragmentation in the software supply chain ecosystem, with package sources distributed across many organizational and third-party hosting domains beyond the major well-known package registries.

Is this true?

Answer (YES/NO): YES